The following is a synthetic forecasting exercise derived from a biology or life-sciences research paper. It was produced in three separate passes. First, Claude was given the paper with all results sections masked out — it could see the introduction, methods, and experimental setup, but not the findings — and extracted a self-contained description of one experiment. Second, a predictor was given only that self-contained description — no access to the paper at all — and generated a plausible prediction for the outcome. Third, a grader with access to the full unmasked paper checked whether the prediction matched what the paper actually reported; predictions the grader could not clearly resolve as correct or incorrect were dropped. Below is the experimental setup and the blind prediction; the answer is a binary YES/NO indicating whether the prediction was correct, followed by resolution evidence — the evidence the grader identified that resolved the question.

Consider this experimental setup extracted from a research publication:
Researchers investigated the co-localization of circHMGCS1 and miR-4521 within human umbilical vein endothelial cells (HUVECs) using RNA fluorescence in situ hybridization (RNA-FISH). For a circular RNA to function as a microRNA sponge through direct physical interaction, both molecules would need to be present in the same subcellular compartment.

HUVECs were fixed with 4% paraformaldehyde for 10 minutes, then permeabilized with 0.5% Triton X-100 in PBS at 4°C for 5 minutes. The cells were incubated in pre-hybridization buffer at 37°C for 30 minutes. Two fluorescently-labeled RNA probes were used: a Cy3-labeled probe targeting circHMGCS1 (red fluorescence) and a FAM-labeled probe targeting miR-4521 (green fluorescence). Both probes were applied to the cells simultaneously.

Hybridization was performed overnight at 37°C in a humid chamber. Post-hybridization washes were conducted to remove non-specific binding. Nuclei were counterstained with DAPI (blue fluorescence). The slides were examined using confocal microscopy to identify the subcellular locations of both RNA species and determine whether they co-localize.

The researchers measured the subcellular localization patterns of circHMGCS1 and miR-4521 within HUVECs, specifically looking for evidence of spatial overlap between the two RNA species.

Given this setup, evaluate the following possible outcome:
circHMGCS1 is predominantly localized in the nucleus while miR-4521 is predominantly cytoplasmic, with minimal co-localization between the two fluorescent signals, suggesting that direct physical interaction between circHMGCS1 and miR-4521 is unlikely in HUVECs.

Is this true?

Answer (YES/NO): NO